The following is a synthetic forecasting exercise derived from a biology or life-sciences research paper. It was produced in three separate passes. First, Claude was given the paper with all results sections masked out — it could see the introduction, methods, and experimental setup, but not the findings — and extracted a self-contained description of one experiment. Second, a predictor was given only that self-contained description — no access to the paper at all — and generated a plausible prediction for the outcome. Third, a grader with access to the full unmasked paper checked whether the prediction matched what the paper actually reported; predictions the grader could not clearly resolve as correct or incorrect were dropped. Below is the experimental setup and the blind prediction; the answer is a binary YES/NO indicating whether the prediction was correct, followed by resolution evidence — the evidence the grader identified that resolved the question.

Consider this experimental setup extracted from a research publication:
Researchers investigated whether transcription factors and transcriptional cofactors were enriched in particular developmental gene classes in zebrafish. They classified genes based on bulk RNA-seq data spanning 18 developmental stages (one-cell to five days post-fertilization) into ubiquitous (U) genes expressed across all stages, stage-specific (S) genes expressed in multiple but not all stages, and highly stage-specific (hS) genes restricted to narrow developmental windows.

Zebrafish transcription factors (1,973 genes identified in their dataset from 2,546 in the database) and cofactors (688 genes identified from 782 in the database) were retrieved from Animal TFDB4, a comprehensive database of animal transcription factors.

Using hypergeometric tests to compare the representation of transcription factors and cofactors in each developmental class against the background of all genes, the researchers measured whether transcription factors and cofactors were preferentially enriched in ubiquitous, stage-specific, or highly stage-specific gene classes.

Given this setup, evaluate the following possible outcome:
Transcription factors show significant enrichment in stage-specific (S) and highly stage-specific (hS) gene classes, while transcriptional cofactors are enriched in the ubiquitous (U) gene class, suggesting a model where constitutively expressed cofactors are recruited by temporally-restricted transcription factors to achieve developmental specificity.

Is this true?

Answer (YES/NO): NO